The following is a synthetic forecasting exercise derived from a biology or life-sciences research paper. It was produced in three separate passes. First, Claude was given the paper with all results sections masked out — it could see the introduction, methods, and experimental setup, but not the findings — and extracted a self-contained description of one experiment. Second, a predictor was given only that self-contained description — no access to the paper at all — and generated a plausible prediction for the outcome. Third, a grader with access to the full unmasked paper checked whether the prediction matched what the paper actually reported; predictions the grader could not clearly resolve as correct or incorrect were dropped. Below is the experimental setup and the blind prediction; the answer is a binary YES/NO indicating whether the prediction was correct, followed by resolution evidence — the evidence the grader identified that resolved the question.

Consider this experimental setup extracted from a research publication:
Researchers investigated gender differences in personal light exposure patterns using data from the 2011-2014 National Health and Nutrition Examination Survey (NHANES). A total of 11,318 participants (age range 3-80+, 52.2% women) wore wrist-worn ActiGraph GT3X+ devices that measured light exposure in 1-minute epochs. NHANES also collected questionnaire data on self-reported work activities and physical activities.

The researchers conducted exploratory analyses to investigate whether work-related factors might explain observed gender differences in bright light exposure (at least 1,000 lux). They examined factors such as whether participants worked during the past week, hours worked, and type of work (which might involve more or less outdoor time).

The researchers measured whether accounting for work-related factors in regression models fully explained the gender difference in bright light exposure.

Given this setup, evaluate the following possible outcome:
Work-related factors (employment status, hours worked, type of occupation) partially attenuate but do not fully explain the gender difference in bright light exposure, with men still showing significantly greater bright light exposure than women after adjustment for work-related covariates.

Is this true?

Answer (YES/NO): YES